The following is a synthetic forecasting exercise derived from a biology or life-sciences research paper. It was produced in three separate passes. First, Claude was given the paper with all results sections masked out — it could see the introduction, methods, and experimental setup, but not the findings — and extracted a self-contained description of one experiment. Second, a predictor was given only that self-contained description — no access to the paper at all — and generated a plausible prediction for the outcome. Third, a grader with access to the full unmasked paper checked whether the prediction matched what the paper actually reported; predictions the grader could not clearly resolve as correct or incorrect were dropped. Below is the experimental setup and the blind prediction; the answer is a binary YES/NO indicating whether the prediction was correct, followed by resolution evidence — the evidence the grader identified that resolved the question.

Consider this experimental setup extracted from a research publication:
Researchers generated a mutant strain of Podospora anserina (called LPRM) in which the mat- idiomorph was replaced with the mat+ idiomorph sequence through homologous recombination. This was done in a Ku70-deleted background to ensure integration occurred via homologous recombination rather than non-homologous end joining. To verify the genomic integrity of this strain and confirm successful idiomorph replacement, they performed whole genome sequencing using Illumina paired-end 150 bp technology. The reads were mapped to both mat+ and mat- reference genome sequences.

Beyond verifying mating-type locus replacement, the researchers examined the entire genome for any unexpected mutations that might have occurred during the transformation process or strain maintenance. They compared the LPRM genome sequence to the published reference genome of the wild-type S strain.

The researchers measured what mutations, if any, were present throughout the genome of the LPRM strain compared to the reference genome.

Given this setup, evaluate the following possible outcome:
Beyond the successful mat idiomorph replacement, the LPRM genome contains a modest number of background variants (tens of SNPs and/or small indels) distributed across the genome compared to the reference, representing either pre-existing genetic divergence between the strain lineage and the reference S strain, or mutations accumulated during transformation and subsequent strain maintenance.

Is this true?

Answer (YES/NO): NO